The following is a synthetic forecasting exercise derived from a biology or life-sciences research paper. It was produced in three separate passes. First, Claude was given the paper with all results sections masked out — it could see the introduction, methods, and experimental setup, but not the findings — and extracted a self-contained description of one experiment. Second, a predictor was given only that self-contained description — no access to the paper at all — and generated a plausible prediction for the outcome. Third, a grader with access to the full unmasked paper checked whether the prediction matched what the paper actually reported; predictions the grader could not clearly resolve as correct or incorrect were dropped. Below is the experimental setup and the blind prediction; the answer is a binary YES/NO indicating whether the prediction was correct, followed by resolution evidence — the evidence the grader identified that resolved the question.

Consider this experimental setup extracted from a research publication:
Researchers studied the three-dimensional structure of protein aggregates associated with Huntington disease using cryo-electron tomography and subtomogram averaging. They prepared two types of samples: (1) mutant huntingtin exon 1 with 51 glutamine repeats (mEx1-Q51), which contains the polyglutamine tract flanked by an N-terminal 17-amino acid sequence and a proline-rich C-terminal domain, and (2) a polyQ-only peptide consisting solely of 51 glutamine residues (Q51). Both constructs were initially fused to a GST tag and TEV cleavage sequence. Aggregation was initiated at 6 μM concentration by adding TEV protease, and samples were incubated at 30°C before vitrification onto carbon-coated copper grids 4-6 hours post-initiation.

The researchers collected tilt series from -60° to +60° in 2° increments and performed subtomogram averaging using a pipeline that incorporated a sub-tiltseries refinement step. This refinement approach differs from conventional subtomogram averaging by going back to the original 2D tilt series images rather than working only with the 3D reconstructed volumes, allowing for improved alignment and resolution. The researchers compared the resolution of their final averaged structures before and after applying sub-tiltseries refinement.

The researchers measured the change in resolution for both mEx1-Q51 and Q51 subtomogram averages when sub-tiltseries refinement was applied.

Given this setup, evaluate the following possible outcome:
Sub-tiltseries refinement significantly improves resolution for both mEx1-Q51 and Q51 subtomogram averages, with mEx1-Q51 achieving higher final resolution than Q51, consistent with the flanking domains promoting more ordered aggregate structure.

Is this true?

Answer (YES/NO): NO